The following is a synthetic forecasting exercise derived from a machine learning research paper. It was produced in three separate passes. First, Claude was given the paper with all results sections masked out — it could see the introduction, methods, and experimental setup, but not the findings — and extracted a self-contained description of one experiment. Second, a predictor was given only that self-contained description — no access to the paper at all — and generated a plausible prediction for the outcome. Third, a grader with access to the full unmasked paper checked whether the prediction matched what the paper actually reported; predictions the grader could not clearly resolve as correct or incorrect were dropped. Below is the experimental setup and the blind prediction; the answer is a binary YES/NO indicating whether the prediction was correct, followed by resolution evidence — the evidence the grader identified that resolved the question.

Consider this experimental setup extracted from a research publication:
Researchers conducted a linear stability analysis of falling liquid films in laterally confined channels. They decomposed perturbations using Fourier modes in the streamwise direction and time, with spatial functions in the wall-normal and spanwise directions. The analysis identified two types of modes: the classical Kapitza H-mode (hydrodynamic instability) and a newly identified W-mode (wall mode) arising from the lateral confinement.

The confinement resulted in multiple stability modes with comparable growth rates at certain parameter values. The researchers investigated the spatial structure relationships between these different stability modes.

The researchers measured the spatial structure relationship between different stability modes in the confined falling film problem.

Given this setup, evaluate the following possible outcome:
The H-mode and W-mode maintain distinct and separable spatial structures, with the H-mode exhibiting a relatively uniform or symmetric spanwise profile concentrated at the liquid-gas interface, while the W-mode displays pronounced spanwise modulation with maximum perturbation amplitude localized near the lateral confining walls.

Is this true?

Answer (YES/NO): NO